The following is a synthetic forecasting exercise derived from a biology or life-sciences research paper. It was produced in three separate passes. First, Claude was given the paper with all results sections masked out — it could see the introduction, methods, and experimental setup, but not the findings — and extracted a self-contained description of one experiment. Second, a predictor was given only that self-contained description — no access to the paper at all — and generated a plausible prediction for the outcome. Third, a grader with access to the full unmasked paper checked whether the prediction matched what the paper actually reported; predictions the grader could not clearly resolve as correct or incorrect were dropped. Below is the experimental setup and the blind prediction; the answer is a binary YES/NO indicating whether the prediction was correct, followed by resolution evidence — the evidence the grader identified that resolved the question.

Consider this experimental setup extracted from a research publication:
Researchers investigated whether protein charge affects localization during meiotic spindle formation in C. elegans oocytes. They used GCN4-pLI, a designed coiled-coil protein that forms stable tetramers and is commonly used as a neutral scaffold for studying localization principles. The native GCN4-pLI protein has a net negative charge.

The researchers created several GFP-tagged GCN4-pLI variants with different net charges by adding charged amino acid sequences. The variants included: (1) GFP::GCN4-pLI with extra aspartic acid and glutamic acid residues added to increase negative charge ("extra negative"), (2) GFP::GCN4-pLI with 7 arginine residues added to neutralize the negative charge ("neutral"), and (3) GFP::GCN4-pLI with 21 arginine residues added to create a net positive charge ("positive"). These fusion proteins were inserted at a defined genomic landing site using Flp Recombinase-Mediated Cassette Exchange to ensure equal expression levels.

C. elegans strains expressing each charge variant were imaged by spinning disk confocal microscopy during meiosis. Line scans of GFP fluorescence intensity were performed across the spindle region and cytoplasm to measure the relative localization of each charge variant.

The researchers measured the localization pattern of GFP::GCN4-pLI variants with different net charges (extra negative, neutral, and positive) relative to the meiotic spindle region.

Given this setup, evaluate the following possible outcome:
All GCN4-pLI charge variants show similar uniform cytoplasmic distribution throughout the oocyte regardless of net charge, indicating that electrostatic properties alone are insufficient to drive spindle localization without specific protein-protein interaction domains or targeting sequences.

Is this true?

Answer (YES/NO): NO